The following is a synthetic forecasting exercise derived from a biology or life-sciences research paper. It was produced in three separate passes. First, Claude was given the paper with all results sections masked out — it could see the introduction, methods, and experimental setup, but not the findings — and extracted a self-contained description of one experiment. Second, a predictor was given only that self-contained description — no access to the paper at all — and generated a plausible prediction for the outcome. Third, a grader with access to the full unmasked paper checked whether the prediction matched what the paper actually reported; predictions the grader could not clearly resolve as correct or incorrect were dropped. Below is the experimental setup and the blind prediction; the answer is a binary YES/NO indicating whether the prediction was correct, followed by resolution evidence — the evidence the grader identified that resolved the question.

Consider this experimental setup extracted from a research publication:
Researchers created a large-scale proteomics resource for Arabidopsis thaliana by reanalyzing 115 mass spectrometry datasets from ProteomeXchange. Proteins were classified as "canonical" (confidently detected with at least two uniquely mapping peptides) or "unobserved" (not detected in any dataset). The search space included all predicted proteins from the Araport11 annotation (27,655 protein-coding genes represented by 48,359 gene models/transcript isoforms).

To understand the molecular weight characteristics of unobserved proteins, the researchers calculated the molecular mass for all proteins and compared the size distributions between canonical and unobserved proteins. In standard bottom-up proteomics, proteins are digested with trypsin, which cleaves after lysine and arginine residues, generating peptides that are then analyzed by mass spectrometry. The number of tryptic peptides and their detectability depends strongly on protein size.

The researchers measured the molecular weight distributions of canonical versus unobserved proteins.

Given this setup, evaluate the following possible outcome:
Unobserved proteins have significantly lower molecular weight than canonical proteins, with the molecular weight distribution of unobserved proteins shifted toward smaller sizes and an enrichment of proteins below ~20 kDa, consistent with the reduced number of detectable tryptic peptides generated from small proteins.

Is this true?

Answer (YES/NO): YES